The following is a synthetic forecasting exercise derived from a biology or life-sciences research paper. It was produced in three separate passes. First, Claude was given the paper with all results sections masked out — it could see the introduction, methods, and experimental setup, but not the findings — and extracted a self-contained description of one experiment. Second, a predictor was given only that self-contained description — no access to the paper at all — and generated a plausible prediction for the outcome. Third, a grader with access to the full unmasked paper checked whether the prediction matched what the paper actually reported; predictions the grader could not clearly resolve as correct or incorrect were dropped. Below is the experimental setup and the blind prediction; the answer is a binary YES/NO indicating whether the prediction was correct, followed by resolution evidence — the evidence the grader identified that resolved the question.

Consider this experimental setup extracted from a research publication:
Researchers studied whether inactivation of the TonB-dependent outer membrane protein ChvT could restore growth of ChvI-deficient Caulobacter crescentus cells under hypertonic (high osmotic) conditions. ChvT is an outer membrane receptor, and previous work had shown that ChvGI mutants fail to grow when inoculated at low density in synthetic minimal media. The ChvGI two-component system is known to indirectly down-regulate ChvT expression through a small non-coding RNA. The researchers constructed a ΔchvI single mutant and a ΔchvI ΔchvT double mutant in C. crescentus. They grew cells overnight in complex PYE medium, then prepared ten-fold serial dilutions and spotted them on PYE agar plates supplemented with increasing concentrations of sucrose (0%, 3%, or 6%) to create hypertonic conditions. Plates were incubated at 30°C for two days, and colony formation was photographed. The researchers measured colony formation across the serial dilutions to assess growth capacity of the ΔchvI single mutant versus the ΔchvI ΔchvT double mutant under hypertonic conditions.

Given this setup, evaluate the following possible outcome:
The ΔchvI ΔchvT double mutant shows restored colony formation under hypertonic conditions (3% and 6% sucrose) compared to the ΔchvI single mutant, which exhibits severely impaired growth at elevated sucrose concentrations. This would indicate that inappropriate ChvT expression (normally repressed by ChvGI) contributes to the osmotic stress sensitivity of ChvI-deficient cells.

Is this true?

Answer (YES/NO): YES